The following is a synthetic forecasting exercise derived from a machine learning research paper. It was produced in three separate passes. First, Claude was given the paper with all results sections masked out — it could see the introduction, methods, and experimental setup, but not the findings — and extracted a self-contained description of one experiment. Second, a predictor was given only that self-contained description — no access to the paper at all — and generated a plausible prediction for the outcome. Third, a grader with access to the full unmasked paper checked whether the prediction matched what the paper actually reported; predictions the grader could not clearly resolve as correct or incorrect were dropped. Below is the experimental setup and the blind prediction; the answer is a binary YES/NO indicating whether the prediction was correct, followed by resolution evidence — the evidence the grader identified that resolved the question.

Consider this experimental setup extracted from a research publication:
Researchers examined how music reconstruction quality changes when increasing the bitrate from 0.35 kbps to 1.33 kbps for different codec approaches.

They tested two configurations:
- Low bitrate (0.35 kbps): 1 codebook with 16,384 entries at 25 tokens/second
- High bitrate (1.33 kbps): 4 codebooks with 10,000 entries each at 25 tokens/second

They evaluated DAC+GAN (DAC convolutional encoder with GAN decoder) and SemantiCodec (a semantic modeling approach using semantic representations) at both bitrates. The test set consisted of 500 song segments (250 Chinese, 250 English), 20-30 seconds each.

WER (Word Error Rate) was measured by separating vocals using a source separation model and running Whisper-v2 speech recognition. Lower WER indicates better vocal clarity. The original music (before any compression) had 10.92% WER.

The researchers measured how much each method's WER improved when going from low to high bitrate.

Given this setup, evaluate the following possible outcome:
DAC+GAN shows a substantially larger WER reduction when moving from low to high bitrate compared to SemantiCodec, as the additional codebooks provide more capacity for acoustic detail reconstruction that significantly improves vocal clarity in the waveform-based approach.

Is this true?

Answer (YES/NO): NO